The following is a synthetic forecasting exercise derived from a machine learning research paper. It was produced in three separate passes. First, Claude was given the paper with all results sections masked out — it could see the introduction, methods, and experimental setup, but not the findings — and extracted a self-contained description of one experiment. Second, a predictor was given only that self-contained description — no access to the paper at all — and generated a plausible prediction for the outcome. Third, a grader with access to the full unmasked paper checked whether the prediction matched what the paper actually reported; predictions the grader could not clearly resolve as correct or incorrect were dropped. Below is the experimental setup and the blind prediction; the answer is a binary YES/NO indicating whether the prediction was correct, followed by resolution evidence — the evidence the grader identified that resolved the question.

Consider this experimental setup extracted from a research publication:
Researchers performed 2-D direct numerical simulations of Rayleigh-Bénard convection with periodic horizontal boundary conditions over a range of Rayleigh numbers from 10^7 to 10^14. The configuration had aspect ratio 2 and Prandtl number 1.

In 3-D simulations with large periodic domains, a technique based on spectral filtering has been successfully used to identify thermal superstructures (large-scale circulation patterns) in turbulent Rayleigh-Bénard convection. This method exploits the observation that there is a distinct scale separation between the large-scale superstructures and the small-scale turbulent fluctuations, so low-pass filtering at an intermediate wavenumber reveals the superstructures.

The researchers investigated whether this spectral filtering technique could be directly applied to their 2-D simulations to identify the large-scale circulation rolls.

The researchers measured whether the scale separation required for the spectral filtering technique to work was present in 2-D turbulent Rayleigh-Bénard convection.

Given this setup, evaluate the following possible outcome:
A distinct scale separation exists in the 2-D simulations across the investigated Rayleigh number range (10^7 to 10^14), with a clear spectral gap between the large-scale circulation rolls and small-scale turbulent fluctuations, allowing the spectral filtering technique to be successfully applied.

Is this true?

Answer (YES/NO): NO